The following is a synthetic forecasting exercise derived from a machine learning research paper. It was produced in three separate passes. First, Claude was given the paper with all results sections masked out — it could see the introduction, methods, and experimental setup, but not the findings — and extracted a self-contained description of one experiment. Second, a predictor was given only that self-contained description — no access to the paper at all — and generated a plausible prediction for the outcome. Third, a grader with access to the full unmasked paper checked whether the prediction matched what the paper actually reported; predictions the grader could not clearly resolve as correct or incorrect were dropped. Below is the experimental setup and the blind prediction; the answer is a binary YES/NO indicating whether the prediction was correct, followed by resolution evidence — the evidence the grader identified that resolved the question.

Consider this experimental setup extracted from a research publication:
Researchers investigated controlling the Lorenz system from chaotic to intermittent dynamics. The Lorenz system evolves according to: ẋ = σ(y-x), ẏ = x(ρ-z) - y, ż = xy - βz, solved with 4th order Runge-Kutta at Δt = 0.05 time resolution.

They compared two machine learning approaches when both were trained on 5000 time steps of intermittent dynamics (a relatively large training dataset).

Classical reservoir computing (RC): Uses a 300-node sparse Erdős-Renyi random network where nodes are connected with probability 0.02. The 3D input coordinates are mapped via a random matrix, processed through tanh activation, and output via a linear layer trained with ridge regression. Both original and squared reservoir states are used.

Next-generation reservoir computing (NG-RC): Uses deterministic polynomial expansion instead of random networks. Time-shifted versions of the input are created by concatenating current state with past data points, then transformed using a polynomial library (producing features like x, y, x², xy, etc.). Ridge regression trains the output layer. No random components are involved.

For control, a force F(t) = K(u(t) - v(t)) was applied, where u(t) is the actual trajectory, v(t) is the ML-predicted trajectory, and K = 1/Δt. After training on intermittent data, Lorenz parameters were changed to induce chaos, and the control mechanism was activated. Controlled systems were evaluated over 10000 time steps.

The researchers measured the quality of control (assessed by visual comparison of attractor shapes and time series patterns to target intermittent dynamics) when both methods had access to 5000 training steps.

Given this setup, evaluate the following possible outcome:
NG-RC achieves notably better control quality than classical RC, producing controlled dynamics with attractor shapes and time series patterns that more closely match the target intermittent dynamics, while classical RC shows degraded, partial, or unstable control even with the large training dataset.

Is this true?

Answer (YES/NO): NO